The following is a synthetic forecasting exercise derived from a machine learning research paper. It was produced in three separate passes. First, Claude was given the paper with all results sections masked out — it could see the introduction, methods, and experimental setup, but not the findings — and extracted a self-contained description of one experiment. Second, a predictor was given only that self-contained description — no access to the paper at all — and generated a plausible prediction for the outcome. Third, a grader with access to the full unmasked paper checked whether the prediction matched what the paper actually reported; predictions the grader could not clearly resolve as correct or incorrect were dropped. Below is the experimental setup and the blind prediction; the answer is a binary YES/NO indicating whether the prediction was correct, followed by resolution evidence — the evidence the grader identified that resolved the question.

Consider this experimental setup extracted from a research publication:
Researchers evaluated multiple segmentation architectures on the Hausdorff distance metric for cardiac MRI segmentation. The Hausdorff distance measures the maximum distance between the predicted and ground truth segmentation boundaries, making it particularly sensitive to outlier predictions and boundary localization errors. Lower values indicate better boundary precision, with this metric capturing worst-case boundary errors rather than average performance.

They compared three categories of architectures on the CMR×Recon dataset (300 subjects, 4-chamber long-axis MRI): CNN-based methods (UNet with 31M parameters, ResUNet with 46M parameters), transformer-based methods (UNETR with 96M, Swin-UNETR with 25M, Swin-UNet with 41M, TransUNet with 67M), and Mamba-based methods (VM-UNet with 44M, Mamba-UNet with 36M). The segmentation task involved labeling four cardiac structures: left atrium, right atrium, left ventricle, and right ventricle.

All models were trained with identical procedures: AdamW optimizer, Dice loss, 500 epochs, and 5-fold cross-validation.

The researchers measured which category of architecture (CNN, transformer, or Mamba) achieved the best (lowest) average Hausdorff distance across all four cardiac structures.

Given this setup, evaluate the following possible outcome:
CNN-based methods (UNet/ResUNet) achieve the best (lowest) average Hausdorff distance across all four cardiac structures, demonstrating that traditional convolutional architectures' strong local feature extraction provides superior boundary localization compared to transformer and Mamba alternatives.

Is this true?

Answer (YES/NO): NO